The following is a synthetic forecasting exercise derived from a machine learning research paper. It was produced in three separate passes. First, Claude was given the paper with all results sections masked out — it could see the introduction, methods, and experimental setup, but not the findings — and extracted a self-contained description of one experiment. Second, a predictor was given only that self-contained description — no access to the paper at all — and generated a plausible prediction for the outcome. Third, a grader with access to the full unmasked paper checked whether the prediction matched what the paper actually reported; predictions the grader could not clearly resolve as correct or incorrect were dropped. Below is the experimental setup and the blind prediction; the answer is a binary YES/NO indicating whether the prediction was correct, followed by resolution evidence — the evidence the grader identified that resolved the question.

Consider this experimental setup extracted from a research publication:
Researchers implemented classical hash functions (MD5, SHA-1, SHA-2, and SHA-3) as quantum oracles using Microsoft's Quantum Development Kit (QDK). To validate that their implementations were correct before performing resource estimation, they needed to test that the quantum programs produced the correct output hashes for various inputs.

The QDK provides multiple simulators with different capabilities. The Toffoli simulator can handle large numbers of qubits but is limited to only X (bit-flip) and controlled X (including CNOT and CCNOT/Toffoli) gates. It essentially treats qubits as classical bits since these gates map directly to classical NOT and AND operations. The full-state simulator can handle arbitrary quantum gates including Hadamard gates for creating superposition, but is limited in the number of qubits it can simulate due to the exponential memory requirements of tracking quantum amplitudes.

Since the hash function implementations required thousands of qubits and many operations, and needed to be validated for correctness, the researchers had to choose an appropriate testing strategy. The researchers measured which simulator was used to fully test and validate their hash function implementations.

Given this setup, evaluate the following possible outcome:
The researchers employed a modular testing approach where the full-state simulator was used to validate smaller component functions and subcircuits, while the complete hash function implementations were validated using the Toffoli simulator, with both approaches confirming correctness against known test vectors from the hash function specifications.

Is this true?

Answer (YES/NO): NO